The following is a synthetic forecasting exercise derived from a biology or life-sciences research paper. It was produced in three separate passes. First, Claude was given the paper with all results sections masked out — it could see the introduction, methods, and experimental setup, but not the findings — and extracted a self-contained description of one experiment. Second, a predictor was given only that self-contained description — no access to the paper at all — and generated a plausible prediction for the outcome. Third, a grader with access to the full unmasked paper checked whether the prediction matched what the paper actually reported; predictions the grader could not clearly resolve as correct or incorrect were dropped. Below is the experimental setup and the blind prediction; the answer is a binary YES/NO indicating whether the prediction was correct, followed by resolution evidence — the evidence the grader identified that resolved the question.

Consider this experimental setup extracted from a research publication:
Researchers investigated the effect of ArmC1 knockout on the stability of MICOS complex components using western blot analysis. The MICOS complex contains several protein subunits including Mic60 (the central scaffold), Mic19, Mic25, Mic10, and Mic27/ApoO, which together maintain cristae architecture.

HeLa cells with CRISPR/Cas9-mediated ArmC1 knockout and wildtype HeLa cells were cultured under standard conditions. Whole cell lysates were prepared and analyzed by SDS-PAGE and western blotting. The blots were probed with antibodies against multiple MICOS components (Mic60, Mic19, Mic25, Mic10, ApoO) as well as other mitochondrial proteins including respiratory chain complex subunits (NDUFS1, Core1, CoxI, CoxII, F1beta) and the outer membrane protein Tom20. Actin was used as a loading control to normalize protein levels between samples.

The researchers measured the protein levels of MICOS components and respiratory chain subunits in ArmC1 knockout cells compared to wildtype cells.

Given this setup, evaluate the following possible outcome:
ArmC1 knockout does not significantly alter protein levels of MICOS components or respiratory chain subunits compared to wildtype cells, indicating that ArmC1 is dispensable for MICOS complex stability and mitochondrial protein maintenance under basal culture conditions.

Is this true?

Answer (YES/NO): YES